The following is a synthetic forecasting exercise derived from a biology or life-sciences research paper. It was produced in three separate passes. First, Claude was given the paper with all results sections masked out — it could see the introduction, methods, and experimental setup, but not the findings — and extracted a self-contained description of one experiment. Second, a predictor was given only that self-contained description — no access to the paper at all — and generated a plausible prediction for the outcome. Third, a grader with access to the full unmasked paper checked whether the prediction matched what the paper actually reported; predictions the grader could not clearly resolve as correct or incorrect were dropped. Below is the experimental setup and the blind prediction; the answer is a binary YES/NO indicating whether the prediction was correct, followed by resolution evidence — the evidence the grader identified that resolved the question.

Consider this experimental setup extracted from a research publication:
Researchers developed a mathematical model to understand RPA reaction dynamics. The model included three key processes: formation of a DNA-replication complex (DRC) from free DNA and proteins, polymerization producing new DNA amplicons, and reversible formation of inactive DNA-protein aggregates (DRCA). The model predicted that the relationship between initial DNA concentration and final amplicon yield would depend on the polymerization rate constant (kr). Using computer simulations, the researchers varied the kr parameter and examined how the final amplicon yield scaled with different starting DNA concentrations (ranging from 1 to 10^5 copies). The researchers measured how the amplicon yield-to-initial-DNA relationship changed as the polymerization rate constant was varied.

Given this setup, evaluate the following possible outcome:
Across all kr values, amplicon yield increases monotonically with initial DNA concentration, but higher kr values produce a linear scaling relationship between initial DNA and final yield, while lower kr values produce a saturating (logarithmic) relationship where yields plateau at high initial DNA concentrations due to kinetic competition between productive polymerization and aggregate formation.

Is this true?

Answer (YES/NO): NO